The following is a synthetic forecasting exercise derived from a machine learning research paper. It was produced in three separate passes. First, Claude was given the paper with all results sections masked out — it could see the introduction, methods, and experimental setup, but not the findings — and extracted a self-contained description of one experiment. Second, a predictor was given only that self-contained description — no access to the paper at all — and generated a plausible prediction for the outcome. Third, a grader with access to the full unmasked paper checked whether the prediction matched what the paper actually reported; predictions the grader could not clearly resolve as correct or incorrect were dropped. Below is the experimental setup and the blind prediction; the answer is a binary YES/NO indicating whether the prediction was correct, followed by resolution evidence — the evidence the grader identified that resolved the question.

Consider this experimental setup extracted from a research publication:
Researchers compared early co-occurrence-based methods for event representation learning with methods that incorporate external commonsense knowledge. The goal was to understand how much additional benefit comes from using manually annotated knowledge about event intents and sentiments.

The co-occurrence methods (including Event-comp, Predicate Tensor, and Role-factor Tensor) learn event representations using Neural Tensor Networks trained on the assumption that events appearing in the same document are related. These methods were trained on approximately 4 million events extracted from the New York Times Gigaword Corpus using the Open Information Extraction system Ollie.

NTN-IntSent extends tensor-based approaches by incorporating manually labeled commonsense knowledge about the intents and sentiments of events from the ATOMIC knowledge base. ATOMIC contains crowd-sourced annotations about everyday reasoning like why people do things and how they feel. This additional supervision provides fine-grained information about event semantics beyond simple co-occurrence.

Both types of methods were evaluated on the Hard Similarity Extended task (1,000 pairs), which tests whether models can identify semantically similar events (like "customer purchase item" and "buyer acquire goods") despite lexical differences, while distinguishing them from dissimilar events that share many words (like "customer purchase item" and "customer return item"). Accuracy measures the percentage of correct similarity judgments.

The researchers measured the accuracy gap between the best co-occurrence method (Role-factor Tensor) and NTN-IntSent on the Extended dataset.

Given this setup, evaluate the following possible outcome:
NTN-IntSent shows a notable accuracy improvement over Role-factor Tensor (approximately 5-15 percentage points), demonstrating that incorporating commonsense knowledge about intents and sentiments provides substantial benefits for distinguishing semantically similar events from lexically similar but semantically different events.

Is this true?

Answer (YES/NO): NO